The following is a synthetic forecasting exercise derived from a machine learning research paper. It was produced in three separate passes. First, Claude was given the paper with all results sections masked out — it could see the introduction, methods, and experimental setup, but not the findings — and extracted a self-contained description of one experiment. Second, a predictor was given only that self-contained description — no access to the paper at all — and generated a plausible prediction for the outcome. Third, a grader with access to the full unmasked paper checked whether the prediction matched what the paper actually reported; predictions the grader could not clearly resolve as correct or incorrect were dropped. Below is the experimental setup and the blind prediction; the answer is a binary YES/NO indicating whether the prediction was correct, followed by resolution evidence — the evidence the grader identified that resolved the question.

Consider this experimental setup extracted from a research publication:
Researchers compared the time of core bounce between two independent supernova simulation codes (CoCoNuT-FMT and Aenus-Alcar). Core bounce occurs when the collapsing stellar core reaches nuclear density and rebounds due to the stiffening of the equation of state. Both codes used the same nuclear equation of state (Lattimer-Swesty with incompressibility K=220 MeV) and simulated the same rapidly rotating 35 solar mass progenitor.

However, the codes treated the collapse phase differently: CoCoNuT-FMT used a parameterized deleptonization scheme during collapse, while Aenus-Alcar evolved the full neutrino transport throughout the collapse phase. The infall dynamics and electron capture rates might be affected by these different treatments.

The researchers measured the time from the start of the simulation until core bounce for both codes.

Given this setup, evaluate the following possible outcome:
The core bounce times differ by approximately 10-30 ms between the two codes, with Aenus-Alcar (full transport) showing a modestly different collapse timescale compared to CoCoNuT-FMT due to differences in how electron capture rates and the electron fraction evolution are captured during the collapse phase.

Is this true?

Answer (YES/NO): NO